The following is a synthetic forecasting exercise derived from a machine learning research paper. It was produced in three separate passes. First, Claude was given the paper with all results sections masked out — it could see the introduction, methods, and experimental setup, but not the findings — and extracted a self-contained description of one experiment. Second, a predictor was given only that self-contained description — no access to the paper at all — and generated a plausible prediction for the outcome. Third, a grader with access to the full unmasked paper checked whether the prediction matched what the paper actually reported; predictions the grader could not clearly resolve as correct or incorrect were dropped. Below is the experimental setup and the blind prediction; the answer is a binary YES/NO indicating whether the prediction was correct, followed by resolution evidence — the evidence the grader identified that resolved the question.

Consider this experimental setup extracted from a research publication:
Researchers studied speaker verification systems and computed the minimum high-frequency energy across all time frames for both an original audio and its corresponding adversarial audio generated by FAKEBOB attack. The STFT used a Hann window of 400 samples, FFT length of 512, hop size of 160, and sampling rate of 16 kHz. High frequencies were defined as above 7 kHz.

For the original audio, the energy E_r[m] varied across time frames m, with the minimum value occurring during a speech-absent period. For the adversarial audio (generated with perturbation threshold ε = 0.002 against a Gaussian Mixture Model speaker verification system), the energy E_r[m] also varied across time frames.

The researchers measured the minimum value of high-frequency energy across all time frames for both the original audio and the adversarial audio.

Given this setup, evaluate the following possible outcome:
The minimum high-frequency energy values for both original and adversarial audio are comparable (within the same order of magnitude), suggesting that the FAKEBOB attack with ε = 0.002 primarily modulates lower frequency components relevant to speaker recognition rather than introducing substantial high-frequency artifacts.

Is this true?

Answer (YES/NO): NO